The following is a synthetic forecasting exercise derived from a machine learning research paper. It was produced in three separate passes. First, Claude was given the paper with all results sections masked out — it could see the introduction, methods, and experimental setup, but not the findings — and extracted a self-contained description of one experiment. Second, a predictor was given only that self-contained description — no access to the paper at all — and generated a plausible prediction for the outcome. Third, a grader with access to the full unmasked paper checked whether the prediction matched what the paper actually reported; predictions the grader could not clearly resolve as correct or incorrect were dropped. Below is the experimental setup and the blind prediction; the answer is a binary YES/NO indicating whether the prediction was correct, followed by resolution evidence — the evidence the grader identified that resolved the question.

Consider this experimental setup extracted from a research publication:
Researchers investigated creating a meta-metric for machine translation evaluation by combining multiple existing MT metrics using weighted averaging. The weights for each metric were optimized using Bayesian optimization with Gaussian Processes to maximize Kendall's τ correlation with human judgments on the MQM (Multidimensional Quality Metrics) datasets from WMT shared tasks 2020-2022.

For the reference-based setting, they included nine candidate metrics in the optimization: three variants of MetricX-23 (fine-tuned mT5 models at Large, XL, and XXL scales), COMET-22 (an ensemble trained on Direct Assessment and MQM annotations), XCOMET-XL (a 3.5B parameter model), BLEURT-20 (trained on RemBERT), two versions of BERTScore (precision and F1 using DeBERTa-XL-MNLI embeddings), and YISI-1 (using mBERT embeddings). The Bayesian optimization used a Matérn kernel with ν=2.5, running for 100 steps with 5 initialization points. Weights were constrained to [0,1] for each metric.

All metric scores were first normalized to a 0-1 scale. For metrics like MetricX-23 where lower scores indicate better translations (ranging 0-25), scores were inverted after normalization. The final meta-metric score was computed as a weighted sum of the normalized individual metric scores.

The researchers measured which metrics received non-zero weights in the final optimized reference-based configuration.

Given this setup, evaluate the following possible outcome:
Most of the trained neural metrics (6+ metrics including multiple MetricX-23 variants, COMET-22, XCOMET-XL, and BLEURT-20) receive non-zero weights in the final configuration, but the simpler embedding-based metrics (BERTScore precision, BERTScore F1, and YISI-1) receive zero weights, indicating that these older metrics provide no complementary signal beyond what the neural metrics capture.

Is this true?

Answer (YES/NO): NO